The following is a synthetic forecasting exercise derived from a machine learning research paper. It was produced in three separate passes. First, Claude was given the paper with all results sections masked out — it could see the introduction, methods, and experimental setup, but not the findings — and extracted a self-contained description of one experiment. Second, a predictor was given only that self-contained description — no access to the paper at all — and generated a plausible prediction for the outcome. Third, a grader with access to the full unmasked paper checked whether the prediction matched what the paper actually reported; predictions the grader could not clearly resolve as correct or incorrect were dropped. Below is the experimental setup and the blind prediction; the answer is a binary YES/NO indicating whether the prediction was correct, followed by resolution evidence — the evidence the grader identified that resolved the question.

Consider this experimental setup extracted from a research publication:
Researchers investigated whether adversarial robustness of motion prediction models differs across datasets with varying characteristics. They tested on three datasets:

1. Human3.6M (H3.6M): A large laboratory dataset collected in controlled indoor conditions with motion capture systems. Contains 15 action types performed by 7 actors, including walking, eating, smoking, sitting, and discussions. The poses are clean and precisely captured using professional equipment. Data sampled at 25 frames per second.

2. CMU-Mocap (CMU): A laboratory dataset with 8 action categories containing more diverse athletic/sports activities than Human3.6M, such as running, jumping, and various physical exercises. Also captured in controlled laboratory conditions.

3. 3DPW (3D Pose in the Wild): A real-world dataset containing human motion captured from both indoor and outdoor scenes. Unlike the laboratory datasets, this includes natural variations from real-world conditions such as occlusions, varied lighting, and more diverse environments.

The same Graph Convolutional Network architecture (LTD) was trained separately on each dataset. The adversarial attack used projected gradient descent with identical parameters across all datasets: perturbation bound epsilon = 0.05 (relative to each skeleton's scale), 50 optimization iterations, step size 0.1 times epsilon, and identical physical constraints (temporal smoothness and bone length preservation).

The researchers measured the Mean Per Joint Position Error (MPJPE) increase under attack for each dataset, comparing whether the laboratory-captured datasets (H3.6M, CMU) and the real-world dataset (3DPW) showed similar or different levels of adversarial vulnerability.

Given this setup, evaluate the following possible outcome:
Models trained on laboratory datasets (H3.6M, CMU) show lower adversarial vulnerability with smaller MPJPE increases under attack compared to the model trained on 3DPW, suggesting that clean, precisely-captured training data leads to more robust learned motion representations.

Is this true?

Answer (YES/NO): NO